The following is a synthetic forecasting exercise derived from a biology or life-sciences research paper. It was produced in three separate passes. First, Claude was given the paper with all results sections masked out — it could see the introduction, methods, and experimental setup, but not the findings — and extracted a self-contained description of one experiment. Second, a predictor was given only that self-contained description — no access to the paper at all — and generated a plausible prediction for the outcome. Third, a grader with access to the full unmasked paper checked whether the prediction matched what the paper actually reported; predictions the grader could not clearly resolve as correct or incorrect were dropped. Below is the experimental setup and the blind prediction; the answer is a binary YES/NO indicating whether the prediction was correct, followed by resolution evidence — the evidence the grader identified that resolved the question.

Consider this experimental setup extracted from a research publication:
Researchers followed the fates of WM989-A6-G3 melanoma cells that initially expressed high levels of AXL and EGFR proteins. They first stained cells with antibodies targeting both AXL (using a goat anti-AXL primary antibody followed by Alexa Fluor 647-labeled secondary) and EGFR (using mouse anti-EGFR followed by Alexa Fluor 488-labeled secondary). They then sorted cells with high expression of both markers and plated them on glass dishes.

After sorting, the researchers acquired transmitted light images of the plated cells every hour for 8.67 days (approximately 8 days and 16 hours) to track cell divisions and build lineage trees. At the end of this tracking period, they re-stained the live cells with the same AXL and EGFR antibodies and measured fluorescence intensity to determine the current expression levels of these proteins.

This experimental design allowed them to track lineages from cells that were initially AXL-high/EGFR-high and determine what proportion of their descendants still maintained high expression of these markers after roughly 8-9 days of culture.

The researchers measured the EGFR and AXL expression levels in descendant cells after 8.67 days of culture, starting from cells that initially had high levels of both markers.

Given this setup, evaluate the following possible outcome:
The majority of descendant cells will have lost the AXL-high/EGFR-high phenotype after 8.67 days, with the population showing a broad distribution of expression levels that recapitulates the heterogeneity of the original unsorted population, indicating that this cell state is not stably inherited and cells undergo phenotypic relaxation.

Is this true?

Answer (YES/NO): NO